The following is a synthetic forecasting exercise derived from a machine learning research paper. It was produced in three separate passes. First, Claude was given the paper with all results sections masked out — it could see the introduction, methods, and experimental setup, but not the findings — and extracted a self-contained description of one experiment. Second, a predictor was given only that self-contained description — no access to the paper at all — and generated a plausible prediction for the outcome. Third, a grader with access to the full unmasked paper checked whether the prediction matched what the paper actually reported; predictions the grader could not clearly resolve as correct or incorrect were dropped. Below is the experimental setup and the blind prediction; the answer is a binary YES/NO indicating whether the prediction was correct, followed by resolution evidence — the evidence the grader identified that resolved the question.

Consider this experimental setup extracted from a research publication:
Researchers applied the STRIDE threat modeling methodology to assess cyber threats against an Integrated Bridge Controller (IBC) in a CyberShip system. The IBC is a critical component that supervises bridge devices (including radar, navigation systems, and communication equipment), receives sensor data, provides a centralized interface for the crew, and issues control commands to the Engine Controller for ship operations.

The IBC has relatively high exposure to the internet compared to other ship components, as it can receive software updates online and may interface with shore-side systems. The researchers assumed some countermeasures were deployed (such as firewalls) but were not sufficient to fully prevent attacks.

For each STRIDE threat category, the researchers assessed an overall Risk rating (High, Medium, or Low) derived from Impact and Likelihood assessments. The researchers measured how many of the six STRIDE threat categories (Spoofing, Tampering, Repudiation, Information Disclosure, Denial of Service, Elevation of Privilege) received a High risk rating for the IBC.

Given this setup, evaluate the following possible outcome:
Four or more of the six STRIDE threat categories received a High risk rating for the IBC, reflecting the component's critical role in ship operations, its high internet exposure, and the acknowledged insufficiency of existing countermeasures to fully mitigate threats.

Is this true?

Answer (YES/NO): YES